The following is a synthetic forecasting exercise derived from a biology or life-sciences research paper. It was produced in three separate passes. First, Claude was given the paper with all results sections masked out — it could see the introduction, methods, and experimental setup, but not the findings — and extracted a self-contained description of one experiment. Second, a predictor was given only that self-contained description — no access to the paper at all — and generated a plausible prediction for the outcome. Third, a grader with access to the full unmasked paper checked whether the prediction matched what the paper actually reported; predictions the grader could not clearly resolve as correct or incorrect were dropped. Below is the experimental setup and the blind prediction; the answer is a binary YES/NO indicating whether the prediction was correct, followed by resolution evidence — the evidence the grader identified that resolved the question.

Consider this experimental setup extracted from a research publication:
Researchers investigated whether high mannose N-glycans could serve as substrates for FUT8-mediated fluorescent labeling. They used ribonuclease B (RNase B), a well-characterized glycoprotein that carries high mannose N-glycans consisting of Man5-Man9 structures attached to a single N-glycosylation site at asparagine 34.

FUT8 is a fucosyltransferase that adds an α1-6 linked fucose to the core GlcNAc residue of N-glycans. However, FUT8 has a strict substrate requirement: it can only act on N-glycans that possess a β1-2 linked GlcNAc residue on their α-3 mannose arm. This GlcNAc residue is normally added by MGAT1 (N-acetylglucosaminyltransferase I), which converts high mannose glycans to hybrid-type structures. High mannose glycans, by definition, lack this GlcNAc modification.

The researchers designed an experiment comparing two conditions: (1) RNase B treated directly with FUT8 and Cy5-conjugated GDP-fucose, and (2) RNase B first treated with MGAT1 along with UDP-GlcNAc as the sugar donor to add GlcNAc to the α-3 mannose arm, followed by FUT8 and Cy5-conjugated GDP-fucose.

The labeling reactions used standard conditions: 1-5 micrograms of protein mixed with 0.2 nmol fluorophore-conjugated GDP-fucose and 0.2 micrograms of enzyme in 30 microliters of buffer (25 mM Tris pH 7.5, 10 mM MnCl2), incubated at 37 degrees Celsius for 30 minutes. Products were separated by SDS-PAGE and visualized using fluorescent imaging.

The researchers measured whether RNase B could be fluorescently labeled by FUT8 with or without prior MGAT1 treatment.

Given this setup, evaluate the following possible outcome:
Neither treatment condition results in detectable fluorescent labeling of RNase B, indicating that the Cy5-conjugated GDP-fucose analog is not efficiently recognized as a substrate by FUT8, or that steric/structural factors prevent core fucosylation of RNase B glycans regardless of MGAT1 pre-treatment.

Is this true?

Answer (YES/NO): NO